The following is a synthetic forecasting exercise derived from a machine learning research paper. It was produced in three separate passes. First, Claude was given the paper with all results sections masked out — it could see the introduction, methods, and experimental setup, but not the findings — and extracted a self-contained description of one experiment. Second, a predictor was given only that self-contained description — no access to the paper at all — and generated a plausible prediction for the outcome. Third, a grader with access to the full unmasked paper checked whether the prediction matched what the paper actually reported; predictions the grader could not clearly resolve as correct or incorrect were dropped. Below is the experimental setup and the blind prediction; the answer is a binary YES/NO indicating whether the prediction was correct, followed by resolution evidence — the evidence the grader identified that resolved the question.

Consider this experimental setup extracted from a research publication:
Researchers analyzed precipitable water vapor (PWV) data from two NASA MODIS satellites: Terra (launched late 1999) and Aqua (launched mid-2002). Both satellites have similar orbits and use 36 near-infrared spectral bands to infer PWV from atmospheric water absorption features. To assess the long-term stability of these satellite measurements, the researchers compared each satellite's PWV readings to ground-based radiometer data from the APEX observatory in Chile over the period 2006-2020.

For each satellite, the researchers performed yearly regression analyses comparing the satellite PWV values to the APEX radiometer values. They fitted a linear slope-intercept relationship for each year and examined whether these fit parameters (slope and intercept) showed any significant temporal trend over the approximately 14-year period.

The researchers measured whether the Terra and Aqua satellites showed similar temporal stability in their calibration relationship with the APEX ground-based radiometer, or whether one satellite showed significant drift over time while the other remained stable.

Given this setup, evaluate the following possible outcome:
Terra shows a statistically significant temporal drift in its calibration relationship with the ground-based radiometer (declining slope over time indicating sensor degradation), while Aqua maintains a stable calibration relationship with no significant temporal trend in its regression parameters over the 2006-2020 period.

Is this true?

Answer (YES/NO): NO